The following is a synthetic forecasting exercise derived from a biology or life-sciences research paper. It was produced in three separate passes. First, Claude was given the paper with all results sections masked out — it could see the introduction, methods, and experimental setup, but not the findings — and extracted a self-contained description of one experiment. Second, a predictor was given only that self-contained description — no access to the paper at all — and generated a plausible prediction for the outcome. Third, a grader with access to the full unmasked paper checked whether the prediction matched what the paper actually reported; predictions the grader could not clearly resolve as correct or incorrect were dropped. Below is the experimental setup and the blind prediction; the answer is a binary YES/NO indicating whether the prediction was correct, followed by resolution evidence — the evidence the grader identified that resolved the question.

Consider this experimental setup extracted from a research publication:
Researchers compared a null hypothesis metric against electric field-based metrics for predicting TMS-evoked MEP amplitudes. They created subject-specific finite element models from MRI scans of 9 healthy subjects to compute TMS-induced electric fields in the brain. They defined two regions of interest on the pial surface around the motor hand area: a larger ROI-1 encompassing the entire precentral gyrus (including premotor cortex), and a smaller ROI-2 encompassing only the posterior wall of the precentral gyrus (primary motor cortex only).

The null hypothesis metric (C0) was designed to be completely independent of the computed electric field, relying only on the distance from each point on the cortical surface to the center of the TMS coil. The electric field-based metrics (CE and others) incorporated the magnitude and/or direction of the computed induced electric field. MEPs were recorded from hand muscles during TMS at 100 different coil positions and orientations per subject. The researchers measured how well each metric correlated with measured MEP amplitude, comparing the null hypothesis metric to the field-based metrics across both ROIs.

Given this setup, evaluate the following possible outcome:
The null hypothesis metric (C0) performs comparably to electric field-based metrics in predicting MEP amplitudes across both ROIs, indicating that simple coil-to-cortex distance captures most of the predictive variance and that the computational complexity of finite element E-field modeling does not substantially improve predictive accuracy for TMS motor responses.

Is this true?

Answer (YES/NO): YES